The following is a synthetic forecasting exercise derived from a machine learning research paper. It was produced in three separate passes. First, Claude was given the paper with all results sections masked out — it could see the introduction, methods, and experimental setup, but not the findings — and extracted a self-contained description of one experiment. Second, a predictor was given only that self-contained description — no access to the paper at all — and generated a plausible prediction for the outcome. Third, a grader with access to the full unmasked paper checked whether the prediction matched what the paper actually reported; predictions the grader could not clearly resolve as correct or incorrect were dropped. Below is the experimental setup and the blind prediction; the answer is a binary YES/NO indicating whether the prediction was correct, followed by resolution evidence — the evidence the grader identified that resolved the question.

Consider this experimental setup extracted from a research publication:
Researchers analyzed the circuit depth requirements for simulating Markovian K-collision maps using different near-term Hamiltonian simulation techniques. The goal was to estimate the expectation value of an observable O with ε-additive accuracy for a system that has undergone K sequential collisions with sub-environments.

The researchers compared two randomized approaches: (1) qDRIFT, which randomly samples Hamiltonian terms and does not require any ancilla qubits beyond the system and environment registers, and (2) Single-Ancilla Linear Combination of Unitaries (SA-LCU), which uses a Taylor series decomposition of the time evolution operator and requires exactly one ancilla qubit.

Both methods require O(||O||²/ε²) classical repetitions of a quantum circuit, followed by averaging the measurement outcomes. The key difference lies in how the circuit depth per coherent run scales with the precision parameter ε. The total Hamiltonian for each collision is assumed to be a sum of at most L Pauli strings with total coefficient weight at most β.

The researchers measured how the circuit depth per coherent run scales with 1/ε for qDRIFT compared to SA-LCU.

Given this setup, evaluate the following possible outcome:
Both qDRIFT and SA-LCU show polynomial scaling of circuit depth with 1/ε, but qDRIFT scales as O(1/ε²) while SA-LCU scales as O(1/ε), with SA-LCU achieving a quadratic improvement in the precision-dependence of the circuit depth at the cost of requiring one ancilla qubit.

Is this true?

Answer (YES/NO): NO